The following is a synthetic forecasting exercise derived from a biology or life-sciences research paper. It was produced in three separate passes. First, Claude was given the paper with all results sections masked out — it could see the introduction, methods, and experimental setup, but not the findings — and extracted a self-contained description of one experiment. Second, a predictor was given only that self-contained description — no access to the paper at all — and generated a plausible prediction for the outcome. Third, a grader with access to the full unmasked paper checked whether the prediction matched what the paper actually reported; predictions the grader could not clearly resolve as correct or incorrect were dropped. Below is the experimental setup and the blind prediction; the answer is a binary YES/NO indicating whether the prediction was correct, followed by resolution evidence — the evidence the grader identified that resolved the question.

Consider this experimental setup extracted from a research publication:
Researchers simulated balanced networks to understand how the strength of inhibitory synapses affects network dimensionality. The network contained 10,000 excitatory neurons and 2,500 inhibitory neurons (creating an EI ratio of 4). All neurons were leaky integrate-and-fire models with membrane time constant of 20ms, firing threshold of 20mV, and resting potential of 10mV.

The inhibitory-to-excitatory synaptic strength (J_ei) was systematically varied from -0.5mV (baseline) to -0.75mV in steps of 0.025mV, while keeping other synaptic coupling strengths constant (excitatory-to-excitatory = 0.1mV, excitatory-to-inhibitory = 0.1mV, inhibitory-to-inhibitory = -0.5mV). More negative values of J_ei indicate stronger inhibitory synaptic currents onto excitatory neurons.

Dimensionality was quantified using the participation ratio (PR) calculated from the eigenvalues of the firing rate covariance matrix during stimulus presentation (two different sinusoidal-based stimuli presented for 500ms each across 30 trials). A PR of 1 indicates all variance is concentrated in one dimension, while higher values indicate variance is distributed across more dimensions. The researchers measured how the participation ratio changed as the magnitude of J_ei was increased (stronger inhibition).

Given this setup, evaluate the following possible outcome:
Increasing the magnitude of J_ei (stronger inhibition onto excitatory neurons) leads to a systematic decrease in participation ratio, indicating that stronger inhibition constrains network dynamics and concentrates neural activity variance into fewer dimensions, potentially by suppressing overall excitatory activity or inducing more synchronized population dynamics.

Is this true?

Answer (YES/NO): NO